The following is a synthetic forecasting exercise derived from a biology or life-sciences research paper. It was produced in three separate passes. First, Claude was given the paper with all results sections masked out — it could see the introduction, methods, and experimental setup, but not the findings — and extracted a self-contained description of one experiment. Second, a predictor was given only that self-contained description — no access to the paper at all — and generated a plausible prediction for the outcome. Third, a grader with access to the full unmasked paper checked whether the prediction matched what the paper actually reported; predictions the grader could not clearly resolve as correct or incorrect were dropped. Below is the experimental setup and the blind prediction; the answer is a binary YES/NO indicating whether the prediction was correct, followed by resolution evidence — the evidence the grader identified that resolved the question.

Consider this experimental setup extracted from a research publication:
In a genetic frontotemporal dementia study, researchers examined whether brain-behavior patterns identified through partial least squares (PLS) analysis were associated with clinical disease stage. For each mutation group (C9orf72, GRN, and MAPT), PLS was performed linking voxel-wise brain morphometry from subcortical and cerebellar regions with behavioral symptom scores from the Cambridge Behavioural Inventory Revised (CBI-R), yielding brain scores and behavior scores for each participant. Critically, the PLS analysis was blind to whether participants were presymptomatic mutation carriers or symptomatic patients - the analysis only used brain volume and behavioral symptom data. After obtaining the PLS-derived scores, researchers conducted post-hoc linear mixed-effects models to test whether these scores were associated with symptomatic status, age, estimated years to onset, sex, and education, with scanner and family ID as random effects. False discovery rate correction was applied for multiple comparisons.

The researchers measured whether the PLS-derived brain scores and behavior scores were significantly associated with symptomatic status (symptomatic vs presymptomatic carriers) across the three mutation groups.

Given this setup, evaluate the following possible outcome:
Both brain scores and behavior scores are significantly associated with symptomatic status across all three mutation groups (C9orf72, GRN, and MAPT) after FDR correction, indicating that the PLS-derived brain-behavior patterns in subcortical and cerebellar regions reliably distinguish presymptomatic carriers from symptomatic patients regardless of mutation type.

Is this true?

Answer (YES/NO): NO